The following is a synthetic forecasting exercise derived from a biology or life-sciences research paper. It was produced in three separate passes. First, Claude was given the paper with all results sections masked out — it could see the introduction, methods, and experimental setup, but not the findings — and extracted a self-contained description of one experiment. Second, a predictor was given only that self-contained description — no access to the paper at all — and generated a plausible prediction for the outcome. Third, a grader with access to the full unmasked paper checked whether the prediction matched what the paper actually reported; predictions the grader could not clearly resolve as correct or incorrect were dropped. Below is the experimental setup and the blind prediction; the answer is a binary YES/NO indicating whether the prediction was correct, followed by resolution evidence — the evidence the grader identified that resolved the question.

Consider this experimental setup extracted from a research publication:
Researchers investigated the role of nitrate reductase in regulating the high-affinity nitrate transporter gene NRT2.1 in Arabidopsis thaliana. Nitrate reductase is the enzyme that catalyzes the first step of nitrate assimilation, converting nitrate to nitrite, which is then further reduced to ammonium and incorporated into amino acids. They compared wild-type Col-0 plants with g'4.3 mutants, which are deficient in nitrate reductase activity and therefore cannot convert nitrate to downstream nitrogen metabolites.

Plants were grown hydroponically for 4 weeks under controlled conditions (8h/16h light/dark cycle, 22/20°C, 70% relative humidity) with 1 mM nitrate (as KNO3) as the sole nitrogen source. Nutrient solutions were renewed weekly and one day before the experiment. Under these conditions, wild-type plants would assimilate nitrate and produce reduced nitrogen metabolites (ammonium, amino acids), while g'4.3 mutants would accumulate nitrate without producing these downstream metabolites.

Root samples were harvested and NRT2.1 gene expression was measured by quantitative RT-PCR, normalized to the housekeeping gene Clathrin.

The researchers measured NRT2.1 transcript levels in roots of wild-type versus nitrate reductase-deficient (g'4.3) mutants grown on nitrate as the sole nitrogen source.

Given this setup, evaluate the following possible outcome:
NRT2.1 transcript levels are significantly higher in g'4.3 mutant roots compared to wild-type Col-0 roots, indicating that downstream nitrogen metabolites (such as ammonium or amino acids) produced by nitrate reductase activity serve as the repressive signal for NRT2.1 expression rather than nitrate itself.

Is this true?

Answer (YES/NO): NO